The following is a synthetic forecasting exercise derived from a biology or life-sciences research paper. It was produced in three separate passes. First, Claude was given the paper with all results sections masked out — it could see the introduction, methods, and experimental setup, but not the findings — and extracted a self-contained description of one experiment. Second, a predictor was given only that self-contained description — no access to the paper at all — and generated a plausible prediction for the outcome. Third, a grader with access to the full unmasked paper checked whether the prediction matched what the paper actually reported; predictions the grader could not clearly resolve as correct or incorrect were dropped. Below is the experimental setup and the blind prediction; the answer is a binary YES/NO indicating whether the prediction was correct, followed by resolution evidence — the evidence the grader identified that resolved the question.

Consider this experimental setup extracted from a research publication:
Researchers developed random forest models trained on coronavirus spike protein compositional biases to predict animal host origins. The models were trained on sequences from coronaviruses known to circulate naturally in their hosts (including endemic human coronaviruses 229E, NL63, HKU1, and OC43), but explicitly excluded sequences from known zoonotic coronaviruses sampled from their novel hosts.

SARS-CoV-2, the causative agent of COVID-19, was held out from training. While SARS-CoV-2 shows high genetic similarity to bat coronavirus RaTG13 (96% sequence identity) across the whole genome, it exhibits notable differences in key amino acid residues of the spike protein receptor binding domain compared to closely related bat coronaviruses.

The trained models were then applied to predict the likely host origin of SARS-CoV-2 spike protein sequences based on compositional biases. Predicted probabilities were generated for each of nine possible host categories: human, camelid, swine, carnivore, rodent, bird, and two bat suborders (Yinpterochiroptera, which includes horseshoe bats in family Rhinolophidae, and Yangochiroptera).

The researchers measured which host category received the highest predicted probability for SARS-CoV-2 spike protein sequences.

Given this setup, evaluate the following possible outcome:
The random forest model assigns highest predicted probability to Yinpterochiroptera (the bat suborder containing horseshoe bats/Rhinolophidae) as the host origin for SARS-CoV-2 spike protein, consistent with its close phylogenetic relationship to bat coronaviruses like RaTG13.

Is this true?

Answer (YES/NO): YES